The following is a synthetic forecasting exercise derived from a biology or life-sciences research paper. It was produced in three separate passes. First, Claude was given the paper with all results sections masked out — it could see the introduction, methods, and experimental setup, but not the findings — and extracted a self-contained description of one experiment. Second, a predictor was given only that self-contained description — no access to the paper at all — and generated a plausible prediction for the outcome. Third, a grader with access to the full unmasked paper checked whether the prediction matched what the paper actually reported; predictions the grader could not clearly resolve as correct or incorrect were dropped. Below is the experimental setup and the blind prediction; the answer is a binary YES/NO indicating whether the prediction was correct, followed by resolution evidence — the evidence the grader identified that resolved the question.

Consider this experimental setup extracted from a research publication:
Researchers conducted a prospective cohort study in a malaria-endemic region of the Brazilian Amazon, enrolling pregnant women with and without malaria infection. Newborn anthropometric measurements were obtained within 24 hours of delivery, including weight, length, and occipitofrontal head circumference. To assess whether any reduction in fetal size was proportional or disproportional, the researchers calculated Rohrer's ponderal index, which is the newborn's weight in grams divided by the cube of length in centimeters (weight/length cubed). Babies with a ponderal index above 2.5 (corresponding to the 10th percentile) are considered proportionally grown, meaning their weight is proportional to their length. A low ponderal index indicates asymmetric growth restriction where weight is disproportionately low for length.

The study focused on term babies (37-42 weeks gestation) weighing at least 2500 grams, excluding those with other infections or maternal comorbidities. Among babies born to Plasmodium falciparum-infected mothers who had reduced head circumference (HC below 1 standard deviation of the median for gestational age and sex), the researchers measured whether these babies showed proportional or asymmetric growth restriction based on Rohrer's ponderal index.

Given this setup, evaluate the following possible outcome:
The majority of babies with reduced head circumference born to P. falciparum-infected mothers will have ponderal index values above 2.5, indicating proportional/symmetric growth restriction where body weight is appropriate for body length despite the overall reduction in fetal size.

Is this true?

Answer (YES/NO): YES